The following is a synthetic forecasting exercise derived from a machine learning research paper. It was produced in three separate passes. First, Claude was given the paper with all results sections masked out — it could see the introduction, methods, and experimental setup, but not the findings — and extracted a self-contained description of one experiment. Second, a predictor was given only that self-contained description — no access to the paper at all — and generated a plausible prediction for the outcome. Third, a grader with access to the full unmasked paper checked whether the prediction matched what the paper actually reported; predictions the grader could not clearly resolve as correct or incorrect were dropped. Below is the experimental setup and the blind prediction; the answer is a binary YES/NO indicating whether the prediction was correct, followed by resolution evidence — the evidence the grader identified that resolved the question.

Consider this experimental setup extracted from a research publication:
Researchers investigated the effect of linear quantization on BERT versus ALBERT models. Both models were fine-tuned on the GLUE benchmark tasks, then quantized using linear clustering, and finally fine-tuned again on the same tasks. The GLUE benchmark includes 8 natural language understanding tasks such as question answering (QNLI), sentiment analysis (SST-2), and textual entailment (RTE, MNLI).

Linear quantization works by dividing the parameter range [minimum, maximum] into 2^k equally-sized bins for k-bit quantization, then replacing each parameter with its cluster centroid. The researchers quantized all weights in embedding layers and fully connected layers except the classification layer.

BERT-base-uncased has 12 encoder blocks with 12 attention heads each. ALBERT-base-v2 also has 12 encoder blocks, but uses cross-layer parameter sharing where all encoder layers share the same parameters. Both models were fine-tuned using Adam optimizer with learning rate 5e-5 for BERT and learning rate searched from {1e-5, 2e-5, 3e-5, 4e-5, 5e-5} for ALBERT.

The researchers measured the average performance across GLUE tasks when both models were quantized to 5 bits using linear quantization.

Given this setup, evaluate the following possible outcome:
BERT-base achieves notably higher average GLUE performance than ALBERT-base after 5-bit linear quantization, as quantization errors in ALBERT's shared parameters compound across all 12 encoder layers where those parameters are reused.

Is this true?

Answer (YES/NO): YES